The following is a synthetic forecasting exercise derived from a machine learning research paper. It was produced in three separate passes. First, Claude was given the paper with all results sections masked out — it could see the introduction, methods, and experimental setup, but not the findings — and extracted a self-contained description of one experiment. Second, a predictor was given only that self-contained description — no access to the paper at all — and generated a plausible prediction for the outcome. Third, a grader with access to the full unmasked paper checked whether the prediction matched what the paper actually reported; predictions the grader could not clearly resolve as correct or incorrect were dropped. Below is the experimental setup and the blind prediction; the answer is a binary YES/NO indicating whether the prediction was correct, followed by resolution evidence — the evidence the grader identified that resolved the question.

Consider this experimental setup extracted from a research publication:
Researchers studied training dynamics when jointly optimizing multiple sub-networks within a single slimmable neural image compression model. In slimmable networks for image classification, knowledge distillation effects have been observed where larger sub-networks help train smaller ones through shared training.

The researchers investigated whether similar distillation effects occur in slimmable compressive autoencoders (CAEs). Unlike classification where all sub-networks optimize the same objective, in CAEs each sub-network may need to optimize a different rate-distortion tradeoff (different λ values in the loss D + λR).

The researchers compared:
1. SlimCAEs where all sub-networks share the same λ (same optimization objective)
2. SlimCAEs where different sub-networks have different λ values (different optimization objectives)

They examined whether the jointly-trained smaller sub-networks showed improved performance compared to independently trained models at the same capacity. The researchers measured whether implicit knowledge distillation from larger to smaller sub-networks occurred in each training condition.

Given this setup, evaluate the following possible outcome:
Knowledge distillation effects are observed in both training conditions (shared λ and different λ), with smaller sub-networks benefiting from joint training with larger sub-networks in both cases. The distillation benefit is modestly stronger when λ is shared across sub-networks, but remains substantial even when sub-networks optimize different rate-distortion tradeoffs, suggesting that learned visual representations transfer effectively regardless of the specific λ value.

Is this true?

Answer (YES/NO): NO